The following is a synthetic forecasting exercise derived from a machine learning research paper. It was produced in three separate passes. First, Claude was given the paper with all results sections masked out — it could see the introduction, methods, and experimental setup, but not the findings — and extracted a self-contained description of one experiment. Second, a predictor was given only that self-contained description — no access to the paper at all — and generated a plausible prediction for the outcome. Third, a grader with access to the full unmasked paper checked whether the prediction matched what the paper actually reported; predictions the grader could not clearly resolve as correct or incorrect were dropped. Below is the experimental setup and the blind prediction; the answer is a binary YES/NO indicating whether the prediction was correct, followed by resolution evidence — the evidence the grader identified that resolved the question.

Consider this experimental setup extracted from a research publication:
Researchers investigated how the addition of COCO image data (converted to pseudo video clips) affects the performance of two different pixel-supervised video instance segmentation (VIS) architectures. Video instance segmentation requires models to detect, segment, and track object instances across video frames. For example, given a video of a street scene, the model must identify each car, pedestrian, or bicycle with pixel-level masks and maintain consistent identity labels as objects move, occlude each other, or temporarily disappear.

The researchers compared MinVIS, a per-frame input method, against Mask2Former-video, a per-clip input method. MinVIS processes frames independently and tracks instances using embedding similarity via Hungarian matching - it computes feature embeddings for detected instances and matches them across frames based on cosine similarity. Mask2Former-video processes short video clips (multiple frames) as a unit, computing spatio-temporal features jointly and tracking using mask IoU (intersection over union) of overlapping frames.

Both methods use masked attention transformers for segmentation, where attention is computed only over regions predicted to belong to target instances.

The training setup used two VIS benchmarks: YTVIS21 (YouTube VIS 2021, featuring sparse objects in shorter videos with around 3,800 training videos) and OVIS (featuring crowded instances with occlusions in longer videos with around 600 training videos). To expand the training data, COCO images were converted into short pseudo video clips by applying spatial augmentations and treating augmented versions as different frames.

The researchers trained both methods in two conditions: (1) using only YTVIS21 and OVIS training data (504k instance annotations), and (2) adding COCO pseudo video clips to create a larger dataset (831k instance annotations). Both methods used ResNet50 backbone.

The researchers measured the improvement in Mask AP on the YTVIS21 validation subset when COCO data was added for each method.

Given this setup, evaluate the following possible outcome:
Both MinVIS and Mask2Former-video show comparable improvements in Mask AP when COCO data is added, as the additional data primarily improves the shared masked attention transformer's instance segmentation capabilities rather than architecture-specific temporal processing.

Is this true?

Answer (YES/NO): NO